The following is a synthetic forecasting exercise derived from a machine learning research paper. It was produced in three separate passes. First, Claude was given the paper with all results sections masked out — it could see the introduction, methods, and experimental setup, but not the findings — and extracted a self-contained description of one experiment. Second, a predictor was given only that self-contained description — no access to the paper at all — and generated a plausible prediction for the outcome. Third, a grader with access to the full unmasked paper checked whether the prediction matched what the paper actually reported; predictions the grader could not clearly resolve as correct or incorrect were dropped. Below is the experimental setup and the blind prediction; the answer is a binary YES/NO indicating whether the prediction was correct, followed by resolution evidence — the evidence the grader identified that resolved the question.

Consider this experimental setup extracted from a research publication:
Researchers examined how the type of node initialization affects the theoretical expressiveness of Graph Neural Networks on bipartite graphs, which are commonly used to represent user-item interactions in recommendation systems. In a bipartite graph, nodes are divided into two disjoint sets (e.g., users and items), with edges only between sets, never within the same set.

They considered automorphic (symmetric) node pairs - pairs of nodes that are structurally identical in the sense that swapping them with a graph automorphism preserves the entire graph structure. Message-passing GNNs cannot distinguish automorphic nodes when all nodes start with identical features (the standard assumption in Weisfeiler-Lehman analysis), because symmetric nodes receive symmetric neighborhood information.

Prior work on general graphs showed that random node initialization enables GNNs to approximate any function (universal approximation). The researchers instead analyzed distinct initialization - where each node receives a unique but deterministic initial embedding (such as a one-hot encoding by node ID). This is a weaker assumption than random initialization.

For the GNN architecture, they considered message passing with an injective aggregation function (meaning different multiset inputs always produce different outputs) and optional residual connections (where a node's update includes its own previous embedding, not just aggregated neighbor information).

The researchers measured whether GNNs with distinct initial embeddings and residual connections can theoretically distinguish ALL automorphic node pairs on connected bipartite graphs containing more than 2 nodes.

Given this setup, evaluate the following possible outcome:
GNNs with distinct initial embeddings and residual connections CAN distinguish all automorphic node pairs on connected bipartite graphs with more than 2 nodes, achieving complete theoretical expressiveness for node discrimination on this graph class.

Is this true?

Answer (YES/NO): YES